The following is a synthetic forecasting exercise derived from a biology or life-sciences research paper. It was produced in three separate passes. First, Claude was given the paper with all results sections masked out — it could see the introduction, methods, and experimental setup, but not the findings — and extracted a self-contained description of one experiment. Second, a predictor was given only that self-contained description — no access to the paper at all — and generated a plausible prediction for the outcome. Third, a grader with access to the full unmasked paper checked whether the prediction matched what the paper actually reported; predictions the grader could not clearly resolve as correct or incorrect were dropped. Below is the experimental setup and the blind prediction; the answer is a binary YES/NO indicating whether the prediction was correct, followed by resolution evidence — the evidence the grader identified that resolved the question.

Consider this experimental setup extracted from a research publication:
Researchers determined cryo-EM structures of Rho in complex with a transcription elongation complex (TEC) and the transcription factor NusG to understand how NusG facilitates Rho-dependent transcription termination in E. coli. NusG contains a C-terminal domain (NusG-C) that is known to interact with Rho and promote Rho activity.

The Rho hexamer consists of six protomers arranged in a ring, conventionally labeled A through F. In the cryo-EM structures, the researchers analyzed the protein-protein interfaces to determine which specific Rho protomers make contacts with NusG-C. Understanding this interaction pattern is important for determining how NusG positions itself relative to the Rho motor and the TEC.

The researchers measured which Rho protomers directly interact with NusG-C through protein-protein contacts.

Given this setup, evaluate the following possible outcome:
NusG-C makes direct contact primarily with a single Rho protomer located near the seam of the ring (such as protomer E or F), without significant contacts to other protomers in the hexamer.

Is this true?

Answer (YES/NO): NO